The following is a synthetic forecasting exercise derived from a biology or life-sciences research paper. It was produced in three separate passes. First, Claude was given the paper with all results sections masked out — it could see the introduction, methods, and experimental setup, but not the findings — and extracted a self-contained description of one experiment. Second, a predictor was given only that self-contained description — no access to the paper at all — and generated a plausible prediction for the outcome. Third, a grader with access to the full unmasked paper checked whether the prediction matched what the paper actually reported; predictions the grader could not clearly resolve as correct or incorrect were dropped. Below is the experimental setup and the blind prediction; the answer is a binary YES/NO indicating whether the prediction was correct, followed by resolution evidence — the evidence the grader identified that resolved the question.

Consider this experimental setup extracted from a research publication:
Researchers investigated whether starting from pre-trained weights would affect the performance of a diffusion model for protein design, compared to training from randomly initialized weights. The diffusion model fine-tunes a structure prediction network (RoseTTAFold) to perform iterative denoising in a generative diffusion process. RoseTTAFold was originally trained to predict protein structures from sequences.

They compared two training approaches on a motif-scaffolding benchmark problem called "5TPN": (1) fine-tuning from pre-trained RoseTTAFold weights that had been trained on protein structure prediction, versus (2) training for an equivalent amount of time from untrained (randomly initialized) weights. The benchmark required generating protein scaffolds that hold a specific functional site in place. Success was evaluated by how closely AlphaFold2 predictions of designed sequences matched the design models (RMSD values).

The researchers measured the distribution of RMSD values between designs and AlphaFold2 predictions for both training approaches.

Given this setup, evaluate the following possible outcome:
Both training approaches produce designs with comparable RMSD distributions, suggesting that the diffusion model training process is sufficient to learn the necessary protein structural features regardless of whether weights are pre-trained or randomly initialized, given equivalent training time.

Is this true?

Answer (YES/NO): NO